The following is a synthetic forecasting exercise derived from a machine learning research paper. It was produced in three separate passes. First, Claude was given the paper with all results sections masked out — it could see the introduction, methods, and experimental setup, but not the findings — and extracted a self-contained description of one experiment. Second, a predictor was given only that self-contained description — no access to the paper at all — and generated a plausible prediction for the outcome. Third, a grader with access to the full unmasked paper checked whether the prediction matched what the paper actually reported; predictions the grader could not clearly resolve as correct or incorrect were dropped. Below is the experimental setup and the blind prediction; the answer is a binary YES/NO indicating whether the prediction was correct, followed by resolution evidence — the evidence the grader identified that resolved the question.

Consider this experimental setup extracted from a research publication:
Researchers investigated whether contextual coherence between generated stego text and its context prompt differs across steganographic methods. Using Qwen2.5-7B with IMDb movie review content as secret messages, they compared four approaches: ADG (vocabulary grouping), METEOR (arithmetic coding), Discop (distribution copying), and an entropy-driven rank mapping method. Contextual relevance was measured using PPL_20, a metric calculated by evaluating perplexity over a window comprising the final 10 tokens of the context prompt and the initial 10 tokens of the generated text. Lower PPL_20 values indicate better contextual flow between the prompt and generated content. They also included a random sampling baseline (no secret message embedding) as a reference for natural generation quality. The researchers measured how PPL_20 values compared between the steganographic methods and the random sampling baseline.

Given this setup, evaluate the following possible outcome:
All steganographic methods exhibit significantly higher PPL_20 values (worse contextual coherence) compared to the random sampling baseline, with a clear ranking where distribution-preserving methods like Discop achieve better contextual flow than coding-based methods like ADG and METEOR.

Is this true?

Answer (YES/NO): NO